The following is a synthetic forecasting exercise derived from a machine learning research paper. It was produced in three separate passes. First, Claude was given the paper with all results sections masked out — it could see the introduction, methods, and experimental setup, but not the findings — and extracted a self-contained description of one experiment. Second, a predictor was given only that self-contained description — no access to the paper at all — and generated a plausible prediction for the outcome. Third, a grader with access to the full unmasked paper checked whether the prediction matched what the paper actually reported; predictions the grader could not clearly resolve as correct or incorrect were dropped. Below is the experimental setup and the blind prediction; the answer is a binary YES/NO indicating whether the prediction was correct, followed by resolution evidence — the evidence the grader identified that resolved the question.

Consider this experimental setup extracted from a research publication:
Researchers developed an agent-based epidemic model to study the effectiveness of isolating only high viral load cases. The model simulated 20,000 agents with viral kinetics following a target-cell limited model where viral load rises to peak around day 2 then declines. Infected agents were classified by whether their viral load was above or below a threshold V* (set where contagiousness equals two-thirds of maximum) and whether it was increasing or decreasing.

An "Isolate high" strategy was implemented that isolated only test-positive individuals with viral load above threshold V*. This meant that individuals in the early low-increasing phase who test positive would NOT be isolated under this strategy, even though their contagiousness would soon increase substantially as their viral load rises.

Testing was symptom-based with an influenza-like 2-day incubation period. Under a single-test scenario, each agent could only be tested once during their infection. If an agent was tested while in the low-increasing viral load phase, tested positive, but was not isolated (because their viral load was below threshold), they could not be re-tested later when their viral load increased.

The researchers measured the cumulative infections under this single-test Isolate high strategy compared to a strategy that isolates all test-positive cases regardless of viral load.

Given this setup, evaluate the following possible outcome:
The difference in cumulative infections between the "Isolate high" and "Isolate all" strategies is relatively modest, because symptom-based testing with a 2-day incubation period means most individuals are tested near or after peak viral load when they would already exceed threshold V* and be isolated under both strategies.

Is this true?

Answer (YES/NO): YES